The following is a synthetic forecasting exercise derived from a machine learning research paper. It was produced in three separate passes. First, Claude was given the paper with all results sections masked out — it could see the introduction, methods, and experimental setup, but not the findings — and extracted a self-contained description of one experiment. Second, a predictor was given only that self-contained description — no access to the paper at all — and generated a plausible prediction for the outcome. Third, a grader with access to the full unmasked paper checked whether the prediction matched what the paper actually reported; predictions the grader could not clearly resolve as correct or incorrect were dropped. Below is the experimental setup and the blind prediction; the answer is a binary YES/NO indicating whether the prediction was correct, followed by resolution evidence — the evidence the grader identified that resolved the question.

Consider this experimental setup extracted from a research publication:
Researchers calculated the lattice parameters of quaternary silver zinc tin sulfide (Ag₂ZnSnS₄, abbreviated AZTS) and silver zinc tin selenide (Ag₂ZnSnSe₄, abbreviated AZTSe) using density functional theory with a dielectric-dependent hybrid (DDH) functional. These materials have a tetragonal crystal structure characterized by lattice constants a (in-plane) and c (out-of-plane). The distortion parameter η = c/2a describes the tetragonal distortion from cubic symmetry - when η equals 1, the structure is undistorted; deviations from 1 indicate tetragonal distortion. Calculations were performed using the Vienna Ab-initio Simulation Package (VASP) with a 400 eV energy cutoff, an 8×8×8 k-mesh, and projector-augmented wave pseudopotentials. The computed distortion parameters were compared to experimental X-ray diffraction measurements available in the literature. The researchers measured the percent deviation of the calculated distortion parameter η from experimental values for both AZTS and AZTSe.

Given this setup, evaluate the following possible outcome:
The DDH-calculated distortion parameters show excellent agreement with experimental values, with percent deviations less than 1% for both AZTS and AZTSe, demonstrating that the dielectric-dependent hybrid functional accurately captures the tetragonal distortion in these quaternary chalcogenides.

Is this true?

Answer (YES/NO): NO